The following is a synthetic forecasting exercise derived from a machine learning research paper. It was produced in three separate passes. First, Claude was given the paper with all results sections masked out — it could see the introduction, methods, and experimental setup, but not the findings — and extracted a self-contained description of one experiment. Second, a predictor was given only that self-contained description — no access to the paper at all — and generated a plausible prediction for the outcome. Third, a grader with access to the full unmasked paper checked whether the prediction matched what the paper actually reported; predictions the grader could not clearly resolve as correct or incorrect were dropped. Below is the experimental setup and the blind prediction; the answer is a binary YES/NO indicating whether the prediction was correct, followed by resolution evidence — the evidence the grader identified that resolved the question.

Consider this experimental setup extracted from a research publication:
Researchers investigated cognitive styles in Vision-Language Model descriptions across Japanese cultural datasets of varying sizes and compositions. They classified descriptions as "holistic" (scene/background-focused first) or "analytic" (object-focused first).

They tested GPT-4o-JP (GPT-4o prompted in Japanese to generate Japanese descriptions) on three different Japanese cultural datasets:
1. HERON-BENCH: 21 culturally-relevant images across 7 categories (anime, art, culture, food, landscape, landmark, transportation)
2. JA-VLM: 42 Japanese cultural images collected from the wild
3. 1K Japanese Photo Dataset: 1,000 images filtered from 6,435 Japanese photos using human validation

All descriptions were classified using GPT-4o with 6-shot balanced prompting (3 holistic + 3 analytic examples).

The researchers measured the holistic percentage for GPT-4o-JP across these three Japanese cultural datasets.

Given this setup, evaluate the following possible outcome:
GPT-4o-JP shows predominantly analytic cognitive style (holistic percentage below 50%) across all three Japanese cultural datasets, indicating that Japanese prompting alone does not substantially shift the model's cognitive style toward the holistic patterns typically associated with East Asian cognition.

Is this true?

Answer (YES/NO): NO